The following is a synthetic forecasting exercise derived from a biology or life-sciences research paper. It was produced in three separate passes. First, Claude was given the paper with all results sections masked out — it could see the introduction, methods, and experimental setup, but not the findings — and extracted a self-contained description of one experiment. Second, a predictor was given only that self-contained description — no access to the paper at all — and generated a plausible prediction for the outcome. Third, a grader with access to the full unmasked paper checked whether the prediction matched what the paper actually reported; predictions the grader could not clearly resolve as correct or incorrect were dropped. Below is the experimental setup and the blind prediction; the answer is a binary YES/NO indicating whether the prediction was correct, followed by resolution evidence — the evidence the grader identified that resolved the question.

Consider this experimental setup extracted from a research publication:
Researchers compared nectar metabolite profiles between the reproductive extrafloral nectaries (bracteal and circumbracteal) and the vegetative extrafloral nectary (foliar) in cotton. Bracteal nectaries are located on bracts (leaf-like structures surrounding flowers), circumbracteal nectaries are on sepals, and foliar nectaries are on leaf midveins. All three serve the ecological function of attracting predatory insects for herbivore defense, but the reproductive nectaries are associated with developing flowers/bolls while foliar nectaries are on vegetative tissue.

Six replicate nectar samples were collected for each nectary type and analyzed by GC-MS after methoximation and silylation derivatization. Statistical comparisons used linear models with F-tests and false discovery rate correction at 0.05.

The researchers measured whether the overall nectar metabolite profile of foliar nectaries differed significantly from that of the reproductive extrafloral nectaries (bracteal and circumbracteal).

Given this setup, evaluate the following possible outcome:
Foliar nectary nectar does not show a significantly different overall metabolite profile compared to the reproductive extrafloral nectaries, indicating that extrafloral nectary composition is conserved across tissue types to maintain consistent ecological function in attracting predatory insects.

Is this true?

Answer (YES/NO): NO